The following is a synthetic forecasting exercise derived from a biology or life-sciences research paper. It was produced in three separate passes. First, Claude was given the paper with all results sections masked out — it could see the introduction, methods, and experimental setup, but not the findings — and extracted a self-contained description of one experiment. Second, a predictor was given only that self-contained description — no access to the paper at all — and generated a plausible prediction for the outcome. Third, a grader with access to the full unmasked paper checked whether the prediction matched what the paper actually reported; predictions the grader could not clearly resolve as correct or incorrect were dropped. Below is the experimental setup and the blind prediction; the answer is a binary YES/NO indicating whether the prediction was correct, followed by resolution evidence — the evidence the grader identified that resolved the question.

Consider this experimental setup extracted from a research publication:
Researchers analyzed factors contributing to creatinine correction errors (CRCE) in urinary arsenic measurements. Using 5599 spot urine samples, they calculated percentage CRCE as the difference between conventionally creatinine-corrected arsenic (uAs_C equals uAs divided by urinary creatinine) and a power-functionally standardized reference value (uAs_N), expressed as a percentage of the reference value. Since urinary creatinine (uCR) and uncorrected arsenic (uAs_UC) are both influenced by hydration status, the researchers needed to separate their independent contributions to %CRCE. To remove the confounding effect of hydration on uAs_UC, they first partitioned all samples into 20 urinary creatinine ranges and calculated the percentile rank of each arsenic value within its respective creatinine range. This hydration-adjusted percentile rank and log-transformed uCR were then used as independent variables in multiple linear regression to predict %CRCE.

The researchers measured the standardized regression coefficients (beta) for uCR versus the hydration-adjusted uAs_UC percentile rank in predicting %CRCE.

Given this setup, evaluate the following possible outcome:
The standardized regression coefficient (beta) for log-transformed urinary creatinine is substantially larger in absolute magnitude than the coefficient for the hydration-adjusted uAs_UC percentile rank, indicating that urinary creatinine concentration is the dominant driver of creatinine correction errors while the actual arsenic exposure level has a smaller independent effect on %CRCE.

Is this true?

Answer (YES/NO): YES